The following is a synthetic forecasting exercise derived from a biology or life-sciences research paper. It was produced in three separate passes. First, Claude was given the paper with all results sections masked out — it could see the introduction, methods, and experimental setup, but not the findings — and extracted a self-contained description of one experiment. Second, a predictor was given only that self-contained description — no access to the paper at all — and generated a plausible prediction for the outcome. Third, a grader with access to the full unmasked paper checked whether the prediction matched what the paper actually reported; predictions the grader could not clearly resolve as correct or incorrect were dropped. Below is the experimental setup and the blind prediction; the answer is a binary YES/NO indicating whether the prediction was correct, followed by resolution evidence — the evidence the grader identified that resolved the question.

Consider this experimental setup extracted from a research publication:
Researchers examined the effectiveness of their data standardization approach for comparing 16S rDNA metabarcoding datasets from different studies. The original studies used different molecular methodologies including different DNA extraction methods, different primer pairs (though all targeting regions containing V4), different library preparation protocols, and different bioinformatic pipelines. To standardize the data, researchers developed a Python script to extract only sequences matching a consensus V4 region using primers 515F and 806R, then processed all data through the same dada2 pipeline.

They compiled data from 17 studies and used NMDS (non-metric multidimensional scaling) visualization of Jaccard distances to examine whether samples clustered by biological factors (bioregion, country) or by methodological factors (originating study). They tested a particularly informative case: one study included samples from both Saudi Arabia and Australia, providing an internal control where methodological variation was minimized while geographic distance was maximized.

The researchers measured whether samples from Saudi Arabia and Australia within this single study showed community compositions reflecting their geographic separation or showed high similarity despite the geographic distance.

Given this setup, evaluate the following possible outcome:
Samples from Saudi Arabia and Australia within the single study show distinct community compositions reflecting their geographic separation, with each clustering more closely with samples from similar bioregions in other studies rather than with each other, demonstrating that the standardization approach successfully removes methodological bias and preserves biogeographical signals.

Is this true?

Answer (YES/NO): NO